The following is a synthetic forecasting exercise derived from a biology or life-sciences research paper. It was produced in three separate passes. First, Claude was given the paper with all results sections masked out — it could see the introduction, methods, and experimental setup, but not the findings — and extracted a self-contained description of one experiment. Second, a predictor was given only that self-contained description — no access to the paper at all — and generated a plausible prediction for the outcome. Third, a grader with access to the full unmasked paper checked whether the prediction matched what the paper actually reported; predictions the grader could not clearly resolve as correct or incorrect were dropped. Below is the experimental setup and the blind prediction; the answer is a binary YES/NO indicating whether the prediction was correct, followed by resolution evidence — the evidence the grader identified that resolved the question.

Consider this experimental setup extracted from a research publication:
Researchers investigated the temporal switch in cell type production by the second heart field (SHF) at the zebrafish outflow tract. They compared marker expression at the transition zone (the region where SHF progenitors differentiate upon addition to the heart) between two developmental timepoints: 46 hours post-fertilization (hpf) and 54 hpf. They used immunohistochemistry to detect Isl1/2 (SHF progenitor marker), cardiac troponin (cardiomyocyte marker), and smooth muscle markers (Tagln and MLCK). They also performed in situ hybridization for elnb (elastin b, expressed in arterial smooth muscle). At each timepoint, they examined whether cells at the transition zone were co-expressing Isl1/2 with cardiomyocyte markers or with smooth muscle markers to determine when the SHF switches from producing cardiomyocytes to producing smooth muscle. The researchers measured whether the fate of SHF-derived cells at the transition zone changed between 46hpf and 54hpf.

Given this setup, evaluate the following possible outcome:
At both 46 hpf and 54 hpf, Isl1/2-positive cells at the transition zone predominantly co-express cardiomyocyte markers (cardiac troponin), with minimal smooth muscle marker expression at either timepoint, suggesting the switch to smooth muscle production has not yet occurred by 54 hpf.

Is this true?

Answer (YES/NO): NO